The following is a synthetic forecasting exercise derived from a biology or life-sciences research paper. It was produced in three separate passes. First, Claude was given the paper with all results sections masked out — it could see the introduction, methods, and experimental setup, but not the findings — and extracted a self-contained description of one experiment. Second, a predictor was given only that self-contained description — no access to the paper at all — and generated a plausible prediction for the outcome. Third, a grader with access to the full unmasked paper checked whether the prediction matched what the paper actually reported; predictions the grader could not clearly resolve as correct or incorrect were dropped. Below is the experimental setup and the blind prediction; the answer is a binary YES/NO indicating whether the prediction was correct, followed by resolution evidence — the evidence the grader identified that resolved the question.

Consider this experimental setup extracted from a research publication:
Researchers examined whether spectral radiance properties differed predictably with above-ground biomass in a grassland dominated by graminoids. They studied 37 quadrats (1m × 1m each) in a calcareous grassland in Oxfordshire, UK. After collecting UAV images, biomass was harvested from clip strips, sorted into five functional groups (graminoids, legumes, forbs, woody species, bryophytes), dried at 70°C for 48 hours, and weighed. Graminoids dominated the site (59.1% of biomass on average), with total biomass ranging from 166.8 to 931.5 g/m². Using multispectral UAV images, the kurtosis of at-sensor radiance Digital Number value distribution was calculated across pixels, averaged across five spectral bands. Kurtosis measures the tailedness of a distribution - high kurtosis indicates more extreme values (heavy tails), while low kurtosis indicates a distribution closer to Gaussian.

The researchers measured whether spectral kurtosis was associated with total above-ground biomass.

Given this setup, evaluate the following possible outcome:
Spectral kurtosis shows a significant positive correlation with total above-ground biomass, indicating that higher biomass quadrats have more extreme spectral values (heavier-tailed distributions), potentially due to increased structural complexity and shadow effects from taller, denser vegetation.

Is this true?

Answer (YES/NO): NO